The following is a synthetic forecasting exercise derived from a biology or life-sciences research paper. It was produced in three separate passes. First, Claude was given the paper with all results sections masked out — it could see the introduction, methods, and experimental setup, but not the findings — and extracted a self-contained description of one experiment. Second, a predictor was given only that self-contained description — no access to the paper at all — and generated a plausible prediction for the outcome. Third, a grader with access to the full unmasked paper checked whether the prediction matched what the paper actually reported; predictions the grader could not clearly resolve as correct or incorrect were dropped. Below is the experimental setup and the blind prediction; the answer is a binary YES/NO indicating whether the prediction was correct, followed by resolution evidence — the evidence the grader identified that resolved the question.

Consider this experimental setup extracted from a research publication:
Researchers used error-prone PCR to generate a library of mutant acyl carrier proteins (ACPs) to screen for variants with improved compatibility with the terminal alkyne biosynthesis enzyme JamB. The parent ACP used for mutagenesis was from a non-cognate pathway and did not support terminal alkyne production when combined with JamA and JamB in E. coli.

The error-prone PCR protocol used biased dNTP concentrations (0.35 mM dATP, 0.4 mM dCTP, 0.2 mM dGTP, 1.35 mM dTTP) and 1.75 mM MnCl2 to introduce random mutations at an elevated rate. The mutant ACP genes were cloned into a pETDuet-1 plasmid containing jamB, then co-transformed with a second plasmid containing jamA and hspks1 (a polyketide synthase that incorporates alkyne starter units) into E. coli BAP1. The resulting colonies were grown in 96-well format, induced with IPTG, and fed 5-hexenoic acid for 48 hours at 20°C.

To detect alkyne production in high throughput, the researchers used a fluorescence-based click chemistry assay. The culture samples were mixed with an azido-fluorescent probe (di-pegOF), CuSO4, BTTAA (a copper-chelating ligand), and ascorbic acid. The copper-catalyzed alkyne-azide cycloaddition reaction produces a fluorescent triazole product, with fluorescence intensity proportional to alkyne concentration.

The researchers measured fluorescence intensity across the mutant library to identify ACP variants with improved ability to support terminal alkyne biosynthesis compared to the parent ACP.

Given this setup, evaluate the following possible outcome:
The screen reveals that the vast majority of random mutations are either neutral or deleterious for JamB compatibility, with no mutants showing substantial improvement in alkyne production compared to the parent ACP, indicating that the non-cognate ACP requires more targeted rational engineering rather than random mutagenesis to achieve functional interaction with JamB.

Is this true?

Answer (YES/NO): NO